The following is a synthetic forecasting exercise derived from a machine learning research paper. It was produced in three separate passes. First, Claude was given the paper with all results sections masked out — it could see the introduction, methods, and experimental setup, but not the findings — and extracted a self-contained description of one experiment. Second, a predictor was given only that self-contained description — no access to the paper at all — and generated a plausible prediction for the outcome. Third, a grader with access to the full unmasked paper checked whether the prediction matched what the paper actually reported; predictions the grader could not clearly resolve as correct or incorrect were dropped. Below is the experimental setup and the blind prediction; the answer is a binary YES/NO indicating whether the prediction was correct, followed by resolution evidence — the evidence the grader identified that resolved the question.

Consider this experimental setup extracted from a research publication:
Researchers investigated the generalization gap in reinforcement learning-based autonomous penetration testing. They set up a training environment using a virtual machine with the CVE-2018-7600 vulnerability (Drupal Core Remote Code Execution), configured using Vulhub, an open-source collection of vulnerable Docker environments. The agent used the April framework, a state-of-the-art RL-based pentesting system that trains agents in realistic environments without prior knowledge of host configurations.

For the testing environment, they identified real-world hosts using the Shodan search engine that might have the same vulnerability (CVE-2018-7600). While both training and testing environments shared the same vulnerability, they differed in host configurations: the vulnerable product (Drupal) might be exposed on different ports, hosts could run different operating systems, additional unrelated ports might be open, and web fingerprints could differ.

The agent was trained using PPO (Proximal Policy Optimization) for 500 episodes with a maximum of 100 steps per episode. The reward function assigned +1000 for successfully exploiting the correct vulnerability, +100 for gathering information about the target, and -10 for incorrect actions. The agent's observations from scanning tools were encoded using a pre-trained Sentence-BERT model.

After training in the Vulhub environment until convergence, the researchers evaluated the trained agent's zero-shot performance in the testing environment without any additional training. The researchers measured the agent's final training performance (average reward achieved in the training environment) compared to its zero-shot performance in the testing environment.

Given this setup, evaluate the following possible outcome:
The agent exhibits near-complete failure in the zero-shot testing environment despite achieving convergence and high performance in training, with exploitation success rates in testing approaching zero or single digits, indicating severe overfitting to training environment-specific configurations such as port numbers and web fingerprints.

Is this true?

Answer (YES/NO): NO